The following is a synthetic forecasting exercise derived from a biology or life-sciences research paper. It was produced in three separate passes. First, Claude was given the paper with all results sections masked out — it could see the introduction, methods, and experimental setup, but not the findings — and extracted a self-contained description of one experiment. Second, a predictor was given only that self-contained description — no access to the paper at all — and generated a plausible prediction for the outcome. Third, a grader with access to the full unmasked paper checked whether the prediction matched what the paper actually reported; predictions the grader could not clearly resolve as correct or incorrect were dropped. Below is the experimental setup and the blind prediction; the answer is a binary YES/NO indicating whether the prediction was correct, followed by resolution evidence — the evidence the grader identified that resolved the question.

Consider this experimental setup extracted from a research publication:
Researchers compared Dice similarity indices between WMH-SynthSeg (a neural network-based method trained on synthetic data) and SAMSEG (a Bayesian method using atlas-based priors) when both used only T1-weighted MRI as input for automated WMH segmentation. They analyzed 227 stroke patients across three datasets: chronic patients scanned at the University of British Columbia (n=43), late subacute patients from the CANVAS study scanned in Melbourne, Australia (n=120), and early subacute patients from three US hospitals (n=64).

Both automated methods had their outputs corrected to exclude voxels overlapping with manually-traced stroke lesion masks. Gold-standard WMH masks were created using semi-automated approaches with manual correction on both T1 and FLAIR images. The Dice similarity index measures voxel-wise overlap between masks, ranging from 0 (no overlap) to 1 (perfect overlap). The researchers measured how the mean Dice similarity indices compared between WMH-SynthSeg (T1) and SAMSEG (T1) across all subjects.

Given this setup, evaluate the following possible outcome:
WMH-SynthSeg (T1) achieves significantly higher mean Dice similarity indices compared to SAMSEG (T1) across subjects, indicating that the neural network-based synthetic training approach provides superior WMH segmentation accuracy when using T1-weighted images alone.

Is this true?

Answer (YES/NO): YES